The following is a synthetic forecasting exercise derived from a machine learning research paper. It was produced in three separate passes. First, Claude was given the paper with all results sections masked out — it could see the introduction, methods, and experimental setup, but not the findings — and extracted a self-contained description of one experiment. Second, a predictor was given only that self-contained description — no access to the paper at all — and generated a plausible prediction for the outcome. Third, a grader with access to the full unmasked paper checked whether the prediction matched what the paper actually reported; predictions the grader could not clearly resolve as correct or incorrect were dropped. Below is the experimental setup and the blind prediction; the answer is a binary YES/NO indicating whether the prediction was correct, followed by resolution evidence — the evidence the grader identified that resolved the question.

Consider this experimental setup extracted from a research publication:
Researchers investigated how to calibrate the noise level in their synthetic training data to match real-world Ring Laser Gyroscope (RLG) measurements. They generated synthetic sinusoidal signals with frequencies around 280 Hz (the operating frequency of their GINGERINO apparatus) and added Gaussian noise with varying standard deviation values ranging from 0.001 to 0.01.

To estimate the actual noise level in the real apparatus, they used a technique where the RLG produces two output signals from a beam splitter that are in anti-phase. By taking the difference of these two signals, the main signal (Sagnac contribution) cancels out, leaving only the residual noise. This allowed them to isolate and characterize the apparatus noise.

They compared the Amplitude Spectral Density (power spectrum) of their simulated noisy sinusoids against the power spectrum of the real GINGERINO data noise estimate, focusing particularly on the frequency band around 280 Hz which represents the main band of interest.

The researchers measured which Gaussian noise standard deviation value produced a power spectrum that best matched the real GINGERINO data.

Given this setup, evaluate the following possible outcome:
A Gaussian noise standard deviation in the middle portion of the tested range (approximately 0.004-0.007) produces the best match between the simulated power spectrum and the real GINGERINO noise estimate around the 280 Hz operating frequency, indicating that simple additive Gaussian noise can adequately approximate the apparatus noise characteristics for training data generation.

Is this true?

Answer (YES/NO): YES